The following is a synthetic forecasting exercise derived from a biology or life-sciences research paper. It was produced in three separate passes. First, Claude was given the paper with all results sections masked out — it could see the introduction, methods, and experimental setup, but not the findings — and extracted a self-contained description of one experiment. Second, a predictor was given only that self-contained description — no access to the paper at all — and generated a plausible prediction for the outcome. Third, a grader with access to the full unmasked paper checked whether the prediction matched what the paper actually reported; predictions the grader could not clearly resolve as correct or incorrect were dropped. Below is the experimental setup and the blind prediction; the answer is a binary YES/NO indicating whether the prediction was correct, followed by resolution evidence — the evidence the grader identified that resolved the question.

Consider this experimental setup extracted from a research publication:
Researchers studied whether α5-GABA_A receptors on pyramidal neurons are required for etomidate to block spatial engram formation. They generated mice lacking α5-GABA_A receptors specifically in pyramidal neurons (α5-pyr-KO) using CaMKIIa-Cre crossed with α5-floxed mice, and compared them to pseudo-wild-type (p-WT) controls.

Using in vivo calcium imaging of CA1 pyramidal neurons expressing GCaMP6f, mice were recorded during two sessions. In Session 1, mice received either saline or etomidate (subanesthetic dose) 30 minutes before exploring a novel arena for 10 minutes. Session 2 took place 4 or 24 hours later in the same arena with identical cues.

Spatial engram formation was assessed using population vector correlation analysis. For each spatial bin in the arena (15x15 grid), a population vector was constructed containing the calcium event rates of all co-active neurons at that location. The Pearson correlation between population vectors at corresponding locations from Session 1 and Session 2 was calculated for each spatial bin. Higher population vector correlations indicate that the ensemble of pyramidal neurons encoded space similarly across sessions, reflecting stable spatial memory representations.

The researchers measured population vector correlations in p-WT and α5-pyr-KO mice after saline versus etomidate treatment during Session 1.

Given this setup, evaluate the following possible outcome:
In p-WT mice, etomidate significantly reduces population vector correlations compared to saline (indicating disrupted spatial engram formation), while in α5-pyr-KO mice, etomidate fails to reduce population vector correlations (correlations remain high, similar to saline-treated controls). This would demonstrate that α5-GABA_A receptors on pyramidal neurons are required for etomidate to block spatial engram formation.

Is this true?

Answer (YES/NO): NO